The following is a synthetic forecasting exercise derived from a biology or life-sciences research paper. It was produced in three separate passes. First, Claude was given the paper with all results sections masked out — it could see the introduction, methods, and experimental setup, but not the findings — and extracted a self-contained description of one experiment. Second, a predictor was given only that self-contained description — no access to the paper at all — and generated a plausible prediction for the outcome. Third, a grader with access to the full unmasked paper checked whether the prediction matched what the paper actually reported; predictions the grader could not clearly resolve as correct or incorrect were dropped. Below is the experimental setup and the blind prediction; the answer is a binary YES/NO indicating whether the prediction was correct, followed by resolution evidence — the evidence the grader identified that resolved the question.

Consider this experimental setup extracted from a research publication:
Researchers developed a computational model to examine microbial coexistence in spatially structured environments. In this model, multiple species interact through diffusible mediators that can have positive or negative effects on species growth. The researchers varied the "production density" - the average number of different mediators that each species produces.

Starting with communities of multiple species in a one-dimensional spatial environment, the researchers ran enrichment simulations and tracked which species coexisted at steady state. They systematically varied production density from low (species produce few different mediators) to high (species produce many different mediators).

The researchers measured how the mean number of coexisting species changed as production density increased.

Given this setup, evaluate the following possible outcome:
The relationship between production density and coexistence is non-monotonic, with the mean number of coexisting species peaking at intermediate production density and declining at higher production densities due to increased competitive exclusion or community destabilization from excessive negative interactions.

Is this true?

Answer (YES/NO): NO